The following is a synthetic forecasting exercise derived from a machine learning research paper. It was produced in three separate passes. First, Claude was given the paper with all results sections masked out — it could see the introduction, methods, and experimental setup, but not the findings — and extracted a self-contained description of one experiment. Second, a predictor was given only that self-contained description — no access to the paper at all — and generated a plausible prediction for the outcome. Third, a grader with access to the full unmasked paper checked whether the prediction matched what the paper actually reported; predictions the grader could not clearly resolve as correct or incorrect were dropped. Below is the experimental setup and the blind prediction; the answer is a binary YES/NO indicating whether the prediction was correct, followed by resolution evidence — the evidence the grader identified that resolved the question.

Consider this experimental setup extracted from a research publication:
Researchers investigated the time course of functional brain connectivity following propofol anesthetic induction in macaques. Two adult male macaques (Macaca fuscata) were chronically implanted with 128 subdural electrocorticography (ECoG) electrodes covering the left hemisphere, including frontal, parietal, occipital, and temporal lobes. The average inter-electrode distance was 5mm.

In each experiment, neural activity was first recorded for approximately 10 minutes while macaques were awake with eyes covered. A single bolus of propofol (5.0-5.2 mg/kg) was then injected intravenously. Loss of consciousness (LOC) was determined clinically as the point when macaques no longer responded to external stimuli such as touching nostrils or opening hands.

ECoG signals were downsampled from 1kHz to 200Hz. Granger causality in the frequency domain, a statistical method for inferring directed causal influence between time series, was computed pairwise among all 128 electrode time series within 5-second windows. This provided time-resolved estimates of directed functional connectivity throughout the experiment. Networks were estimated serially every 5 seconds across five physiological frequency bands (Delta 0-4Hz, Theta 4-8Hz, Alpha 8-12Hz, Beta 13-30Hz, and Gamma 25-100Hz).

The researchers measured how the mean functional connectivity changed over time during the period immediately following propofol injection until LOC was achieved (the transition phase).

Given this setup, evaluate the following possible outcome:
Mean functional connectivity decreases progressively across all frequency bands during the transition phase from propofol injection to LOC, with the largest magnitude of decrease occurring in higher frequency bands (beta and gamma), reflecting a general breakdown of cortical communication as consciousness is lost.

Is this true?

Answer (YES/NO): NO